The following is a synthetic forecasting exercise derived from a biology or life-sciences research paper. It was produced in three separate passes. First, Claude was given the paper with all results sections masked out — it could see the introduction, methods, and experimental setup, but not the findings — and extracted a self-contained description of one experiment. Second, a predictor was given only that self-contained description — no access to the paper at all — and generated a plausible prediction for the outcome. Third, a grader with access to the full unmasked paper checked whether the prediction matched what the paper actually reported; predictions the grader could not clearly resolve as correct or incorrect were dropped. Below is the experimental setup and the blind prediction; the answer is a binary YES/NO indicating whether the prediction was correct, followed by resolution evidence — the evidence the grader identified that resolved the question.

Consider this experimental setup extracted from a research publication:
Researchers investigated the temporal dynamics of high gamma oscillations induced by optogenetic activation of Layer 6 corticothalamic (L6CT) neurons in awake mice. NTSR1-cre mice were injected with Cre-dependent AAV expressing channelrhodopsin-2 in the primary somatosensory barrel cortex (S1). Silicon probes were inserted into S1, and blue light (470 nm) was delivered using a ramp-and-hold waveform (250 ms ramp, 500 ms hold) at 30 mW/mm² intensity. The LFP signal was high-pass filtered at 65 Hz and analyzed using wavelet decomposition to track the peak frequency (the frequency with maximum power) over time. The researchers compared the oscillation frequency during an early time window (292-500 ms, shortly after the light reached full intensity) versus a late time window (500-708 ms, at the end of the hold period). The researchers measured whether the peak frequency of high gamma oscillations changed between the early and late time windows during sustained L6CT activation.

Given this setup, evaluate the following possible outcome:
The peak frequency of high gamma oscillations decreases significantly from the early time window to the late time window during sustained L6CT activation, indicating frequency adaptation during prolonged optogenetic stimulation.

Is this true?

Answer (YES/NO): YES